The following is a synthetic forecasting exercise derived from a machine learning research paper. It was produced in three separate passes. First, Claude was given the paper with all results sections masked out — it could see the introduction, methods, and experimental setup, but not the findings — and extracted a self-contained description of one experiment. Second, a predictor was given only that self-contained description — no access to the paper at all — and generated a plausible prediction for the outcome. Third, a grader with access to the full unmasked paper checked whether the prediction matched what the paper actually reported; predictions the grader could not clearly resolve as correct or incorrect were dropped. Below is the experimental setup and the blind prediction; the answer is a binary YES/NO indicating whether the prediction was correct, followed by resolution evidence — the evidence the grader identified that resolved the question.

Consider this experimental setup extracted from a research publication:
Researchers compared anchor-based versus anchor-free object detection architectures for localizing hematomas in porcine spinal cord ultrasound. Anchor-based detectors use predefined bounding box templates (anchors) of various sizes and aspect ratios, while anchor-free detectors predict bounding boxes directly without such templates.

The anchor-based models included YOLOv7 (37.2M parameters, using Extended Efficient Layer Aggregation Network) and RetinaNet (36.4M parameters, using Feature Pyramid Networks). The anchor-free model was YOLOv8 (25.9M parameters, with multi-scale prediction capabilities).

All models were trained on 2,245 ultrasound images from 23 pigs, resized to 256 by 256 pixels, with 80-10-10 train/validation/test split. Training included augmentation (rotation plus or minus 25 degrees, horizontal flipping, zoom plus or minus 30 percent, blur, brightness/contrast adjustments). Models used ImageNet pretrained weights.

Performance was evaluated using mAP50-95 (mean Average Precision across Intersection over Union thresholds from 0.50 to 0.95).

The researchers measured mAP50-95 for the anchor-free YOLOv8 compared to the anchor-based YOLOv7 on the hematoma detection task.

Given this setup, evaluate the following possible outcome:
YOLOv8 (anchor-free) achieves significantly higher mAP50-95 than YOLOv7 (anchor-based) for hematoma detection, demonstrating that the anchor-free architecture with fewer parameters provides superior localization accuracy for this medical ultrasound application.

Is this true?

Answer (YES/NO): YES